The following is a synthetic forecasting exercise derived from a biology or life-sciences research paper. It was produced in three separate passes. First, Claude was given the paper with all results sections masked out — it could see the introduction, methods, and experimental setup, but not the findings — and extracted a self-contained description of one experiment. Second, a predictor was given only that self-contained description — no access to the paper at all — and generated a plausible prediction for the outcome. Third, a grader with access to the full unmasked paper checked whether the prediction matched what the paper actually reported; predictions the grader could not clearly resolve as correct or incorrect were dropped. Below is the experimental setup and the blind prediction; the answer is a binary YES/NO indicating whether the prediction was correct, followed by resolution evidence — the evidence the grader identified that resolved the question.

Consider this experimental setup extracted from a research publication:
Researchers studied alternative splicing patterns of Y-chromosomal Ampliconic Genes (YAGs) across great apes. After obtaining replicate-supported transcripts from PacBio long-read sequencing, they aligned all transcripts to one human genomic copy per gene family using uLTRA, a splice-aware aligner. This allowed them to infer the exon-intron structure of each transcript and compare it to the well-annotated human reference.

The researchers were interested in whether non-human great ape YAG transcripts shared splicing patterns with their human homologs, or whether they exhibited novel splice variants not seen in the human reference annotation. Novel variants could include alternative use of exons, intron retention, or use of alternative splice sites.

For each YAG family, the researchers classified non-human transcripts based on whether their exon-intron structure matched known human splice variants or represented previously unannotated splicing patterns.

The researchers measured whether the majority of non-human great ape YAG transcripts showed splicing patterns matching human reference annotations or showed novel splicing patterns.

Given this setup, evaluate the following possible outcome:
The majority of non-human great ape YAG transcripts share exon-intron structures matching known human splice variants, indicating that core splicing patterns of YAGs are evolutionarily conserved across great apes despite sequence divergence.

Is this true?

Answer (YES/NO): YES